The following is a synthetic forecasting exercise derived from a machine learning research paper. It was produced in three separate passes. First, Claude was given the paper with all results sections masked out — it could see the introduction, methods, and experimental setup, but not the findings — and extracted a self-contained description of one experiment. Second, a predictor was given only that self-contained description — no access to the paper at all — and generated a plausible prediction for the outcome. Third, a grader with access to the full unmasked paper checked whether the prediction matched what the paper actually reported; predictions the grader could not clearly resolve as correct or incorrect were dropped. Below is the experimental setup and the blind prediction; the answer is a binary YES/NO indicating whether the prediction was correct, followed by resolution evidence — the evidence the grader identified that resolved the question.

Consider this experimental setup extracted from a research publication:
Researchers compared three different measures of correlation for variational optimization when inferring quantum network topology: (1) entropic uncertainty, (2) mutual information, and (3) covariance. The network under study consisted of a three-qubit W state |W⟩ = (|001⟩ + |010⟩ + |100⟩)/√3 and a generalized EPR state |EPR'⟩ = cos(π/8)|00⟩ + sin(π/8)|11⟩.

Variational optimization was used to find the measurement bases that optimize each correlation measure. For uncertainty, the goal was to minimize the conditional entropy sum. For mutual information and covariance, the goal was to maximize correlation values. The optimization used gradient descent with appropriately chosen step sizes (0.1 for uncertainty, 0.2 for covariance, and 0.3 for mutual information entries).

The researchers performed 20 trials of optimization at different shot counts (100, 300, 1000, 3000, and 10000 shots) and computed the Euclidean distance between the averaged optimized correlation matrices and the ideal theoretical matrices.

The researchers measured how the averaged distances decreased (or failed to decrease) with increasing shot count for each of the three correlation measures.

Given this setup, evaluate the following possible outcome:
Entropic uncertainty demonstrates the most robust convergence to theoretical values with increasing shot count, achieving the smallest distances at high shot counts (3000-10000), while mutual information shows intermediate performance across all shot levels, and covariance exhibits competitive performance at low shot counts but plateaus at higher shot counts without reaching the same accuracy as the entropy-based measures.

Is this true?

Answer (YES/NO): NO